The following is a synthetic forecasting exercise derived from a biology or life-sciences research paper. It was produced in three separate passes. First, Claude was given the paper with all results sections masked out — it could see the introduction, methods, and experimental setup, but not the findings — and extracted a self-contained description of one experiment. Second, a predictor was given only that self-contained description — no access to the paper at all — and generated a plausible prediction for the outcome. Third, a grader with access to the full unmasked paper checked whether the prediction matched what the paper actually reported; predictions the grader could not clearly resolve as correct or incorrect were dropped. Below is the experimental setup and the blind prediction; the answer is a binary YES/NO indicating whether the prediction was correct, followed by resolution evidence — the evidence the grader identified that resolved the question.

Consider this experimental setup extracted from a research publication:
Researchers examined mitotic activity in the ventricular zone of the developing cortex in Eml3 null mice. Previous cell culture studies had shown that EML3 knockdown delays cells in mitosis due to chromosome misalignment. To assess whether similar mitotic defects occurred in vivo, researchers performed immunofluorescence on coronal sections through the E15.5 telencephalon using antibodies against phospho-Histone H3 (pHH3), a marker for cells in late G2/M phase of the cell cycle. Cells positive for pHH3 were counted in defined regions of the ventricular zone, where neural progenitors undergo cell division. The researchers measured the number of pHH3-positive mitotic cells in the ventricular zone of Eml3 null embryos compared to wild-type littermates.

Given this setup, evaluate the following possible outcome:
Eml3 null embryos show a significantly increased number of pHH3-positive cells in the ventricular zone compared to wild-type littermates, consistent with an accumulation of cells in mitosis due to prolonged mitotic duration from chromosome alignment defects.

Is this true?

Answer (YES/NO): NO